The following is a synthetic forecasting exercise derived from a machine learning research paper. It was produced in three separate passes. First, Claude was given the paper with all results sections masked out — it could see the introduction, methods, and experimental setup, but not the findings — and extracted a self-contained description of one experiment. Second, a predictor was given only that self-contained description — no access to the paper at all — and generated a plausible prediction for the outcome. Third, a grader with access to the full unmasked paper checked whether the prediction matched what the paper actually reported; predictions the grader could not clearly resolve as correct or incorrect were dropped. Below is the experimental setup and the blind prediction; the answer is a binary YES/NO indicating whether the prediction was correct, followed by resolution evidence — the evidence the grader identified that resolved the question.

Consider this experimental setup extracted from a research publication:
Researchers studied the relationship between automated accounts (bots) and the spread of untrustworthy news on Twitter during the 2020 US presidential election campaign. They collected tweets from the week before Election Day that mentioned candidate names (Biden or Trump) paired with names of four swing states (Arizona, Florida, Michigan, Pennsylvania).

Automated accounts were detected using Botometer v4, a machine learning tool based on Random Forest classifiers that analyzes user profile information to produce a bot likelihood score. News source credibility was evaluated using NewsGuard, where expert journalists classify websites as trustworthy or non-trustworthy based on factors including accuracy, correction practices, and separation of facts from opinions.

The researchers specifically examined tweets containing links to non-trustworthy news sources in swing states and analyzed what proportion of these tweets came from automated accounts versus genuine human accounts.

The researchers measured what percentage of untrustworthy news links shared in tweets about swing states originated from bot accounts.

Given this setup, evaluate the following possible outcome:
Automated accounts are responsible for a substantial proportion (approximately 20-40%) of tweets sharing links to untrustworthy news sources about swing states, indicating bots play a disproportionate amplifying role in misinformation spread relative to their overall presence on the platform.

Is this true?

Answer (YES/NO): NO